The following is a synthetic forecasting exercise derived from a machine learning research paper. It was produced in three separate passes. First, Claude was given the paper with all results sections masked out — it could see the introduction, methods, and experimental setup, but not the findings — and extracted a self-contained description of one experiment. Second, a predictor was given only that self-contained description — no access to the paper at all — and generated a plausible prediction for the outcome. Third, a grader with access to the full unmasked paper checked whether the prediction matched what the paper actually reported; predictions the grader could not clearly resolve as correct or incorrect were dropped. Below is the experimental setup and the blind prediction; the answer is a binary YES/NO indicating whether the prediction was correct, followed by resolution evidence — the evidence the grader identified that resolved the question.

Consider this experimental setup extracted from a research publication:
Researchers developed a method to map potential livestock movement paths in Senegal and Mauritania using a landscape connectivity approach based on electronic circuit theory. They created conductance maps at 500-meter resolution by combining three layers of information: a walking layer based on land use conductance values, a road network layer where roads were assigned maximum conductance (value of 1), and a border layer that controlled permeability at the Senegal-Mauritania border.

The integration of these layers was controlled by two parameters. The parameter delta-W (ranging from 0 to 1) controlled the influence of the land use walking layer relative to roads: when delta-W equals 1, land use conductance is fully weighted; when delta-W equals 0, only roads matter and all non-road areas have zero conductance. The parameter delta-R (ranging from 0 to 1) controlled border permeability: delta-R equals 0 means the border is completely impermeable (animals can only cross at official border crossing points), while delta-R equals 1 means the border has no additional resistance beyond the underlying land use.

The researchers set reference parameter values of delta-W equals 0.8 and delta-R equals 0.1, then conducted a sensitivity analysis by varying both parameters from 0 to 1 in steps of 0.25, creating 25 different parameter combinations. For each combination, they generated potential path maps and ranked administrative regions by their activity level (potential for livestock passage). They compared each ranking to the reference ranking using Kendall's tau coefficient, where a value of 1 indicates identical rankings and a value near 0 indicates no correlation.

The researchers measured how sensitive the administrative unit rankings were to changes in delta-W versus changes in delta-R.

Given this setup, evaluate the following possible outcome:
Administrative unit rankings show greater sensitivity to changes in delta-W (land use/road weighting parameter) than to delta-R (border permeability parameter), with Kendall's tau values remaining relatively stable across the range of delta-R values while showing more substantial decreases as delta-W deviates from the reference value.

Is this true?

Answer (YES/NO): YES